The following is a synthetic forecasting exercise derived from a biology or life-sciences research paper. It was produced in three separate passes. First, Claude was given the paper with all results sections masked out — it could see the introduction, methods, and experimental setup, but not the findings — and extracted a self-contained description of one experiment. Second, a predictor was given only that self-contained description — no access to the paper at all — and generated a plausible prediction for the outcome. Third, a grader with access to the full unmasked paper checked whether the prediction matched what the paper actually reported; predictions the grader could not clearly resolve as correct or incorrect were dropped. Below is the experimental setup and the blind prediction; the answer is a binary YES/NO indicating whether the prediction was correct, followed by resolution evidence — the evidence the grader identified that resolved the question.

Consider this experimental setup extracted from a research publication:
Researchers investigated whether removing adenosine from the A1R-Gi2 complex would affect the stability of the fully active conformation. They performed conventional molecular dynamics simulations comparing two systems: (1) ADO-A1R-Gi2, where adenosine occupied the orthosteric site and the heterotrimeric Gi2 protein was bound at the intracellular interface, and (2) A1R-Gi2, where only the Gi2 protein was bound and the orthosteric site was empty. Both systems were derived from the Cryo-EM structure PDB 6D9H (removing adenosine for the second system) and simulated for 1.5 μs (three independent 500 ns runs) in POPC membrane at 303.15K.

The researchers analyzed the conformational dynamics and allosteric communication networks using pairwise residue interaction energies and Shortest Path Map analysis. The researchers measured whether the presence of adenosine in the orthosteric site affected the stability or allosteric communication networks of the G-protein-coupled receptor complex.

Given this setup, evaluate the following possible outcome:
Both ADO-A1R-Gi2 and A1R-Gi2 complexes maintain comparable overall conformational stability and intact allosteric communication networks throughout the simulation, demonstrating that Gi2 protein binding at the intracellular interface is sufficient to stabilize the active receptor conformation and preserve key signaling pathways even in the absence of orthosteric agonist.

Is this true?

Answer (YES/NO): NO